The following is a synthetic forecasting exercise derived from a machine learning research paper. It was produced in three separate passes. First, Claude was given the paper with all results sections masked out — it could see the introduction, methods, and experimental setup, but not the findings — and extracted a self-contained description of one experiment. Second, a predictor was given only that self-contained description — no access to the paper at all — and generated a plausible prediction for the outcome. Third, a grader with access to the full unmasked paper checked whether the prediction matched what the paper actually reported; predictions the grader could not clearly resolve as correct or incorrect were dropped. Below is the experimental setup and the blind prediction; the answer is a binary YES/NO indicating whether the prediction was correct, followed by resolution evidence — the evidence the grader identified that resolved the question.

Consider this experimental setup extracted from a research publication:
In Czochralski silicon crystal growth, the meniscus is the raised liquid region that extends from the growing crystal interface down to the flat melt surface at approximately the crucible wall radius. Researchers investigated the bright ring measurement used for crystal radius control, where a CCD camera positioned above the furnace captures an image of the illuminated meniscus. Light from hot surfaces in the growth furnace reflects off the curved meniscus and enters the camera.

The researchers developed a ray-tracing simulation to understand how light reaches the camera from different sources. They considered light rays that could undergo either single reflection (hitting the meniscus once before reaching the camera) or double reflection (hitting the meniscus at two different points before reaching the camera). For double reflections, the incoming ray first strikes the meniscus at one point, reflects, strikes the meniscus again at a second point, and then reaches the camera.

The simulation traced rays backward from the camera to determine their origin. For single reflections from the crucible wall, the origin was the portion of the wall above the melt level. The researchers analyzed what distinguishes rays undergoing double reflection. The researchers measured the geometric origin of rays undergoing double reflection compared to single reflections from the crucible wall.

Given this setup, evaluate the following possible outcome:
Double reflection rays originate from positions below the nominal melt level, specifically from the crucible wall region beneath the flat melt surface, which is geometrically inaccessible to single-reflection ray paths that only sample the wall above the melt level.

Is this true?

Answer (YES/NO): YES